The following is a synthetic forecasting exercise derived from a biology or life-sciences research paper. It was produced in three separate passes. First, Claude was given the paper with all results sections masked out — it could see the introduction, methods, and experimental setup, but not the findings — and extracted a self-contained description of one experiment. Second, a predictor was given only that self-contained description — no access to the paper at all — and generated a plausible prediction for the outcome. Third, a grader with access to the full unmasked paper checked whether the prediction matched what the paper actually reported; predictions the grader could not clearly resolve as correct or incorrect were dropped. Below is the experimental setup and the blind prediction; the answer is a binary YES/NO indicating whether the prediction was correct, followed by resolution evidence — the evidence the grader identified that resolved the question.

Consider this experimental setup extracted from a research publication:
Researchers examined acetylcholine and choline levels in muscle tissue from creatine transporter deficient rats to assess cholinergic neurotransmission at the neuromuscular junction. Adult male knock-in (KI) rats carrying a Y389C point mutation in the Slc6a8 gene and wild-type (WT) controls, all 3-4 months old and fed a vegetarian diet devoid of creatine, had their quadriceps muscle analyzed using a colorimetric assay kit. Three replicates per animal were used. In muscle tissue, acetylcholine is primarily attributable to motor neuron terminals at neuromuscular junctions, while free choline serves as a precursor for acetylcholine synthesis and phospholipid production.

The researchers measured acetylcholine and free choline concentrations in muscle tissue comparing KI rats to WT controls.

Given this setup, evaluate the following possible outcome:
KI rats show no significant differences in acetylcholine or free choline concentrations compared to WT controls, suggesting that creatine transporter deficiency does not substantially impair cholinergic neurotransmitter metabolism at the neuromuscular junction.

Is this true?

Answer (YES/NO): NO